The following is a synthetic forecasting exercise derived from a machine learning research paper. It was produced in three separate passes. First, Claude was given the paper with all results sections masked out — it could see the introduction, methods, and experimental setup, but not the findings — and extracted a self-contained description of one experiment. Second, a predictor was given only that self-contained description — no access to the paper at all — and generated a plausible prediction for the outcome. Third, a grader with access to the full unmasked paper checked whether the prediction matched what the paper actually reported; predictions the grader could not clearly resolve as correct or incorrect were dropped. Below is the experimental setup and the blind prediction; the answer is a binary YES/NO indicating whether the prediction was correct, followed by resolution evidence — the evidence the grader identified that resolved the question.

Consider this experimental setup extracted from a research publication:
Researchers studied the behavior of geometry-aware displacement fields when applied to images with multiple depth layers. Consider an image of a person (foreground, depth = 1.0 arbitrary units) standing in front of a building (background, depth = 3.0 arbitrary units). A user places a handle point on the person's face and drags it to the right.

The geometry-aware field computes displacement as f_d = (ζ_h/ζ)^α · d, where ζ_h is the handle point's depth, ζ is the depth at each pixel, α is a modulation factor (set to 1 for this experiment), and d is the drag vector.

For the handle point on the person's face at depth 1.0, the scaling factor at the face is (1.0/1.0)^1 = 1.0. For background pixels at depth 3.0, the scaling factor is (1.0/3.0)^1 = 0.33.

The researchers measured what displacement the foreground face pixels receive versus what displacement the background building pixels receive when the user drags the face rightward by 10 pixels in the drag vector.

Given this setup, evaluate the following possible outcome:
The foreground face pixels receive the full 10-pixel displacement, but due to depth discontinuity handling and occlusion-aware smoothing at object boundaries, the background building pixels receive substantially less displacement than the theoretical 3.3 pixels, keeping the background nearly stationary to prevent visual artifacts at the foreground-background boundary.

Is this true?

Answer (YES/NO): NO